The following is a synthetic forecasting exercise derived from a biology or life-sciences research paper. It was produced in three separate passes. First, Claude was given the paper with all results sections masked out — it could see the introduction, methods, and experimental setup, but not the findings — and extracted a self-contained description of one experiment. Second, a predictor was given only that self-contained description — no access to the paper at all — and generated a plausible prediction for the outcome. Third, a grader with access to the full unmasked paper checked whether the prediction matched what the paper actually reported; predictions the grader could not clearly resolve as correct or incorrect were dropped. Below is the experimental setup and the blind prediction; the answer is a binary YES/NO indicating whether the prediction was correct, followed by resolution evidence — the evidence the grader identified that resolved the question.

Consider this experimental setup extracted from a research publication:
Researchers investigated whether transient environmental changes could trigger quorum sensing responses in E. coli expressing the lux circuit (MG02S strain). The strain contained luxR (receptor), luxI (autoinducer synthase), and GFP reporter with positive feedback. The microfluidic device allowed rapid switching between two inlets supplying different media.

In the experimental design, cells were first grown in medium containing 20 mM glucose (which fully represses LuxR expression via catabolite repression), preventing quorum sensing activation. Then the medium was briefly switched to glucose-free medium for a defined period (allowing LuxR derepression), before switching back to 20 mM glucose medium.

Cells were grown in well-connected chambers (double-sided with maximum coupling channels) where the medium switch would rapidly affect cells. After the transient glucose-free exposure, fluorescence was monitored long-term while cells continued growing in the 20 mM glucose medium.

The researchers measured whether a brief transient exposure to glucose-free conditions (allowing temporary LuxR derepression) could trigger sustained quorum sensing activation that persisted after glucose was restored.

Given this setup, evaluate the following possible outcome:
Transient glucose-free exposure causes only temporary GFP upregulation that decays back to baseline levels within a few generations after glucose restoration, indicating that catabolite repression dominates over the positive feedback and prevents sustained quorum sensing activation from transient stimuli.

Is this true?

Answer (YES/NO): YES